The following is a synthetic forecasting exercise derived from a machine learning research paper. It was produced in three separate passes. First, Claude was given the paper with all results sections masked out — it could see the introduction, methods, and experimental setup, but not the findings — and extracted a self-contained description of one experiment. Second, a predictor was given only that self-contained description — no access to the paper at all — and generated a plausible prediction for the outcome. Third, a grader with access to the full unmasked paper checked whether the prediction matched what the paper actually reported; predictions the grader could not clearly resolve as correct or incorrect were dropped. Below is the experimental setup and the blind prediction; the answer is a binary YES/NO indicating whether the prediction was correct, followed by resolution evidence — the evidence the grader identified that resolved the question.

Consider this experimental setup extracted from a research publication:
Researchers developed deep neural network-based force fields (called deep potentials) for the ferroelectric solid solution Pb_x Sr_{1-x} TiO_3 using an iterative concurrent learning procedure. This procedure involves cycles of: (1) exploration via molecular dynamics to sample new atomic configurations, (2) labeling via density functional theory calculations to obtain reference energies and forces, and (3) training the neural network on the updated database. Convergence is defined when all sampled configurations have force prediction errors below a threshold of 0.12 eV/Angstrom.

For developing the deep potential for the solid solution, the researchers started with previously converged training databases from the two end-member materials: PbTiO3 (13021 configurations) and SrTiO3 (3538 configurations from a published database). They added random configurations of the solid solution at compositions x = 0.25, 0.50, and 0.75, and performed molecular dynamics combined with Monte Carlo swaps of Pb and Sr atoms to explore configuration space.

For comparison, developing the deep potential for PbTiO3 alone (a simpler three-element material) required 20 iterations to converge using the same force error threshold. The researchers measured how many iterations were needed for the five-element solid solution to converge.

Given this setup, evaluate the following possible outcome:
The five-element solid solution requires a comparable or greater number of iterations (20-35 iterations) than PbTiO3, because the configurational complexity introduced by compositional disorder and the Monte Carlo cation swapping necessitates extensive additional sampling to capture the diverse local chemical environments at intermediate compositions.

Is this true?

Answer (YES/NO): NO